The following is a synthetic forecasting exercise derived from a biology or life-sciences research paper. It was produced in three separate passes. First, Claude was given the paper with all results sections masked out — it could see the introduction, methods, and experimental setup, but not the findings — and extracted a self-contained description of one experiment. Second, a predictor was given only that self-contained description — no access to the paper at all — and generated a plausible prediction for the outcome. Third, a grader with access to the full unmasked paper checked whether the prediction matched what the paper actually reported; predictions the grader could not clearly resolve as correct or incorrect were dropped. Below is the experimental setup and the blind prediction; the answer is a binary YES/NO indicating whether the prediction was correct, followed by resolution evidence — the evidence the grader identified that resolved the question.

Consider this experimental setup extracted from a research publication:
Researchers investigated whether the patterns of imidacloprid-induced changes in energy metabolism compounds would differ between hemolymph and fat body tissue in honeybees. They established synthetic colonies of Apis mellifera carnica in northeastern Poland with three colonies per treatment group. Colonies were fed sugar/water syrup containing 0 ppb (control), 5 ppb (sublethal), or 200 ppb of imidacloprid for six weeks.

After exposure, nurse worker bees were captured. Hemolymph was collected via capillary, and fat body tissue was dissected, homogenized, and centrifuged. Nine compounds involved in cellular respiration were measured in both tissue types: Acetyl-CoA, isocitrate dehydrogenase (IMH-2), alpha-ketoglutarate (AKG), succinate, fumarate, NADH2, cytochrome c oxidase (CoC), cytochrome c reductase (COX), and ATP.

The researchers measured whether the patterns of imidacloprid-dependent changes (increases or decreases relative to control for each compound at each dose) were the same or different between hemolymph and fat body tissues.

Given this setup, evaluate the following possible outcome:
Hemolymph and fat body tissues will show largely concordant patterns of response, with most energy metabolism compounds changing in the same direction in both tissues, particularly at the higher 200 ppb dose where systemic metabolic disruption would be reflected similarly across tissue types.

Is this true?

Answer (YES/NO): YES